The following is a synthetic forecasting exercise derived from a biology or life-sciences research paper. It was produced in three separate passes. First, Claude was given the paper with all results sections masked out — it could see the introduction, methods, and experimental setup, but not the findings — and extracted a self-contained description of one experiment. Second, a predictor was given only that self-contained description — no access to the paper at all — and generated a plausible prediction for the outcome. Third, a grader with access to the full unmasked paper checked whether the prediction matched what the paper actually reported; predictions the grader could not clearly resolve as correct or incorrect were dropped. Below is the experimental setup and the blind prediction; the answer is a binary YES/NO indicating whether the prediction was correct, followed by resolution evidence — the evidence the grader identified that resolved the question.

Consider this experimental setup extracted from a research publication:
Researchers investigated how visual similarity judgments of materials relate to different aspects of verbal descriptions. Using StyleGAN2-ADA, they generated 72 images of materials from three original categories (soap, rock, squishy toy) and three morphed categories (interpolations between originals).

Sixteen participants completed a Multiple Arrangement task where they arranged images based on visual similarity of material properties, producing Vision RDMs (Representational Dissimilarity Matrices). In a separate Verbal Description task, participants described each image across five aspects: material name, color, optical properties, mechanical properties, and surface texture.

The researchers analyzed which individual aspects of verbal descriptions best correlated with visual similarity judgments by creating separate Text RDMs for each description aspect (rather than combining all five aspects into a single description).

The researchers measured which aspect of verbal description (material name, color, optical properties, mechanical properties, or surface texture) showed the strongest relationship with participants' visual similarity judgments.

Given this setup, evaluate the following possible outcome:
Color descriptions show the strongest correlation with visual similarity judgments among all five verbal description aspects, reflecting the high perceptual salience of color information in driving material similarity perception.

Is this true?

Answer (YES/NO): NO